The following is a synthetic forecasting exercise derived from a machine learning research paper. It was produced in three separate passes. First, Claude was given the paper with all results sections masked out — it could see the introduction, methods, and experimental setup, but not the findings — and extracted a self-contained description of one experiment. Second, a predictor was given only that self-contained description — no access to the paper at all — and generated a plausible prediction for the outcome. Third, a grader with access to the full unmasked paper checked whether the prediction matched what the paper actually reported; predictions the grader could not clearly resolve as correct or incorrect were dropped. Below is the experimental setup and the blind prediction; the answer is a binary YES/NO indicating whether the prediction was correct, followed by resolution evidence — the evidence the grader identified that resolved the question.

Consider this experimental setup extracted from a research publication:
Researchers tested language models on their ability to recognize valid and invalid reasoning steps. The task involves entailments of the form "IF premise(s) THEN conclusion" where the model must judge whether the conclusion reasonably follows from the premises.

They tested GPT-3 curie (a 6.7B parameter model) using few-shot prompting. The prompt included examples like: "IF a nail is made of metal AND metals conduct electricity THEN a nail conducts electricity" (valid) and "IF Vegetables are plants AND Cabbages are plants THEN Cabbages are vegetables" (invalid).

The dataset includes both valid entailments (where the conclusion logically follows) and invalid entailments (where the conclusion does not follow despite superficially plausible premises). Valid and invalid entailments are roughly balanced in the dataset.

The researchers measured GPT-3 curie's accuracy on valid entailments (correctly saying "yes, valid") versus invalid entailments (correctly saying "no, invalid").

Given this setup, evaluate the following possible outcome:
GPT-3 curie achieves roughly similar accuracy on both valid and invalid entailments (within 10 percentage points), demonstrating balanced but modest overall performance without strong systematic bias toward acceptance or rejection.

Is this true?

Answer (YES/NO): NO